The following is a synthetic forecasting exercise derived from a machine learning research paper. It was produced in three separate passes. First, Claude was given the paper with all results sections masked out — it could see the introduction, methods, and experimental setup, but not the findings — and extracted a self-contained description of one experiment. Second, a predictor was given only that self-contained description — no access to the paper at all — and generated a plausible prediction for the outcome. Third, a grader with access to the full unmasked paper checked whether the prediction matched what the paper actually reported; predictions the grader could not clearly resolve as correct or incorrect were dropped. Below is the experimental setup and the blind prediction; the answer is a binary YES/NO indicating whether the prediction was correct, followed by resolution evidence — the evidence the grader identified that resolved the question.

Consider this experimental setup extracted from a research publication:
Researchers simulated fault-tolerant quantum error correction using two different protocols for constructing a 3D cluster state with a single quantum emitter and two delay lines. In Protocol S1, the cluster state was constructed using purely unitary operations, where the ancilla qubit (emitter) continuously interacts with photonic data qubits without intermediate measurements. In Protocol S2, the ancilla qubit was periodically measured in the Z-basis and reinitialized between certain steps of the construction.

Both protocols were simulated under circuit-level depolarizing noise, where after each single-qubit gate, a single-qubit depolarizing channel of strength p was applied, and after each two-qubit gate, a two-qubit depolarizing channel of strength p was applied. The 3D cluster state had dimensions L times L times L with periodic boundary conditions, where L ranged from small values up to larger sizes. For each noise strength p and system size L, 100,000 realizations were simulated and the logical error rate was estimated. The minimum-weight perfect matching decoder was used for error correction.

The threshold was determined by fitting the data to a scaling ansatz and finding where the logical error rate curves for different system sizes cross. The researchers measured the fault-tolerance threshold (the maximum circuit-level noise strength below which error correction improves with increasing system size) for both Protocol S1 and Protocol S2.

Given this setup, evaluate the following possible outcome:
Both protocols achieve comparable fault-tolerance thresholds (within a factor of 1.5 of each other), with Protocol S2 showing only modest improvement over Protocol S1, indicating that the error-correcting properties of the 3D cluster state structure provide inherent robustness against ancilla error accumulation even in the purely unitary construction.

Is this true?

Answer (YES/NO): YES